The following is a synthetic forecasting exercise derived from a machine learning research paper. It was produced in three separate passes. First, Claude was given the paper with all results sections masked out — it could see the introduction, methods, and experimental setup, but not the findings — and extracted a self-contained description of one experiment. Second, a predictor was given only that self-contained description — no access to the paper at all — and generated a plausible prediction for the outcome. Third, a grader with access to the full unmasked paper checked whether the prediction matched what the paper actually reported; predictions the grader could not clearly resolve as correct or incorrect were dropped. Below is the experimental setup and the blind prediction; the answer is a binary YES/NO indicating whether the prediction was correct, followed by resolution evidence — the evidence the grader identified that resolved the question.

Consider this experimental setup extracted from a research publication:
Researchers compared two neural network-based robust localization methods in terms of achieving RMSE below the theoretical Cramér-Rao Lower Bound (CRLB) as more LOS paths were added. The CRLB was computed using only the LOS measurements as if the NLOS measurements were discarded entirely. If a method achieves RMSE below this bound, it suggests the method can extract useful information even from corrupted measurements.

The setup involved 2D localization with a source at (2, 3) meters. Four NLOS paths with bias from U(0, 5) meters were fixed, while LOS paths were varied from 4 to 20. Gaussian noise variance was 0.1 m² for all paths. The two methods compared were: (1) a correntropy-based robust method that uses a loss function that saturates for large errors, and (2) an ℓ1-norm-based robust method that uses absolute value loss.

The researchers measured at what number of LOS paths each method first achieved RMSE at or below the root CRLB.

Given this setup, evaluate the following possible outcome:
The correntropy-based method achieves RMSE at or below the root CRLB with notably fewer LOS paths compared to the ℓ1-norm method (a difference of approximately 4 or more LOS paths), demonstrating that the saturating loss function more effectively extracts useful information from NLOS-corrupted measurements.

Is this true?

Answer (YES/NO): NO